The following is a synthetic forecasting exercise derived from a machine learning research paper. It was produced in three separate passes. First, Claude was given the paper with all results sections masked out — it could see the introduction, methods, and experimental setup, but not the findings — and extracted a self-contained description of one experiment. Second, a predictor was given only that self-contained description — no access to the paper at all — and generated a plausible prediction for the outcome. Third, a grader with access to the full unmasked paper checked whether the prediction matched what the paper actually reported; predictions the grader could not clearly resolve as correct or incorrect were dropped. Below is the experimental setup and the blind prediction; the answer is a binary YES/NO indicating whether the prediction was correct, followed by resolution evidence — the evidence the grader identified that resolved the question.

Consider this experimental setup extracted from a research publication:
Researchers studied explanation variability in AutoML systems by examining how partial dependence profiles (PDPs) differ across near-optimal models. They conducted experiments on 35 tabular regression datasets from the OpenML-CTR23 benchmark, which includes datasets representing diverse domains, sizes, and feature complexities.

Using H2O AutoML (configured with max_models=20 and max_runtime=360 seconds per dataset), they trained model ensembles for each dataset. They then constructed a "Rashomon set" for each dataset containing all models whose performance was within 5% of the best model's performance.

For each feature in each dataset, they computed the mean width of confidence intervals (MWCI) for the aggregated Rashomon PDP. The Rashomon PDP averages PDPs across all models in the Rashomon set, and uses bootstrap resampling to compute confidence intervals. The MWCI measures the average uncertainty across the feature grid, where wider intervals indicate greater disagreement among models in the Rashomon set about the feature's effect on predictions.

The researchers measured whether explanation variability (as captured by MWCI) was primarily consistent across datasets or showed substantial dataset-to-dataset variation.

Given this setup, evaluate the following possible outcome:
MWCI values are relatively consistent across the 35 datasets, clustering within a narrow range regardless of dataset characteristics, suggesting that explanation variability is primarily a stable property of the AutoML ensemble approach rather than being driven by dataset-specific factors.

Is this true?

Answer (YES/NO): NO